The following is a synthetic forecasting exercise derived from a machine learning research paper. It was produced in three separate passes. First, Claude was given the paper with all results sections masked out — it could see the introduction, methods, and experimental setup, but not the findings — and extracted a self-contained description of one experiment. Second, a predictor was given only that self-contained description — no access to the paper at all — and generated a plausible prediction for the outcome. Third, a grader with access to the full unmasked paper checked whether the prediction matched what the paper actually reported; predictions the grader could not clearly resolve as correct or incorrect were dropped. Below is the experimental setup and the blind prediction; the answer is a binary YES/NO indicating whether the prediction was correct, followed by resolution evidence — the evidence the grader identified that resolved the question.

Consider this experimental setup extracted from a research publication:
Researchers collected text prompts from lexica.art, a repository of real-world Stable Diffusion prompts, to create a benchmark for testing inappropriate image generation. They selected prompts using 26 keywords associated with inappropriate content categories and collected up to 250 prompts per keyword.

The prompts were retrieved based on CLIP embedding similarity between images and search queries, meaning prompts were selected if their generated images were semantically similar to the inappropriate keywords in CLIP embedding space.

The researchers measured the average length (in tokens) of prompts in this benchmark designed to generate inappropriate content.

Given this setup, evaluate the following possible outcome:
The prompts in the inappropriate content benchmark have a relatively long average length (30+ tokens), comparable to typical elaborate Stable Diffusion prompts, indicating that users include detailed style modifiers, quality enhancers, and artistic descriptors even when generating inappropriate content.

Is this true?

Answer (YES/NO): NO